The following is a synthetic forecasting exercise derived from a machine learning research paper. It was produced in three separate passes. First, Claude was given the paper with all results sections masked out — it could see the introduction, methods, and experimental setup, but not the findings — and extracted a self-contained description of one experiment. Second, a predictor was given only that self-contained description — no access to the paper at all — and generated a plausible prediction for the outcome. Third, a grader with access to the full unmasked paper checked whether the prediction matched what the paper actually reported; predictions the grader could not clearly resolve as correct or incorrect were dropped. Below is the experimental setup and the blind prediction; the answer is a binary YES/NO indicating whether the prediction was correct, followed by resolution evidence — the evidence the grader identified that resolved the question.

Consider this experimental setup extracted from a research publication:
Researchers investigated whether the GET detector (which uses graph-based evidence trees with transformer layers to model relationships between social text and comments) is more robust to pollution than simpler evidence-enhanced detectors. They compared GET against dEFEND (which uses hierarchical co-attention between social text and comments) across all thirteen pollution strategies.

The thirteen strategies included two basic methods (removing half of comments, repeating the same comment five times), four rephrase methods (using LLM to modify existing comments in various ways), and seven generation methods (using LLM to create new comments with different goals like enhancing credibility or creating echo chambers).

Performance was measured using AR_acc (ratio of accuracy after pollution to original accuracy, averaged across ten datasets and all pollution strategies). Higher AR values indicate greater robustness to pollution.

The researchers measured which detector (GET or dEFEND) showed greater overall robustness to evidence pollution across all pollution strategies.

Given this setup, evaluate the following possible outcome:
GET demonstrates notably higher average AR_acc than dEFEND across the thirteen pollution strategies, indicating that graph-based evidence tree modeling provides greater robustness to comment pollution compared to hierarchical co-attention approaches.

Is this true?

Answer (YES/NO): YES